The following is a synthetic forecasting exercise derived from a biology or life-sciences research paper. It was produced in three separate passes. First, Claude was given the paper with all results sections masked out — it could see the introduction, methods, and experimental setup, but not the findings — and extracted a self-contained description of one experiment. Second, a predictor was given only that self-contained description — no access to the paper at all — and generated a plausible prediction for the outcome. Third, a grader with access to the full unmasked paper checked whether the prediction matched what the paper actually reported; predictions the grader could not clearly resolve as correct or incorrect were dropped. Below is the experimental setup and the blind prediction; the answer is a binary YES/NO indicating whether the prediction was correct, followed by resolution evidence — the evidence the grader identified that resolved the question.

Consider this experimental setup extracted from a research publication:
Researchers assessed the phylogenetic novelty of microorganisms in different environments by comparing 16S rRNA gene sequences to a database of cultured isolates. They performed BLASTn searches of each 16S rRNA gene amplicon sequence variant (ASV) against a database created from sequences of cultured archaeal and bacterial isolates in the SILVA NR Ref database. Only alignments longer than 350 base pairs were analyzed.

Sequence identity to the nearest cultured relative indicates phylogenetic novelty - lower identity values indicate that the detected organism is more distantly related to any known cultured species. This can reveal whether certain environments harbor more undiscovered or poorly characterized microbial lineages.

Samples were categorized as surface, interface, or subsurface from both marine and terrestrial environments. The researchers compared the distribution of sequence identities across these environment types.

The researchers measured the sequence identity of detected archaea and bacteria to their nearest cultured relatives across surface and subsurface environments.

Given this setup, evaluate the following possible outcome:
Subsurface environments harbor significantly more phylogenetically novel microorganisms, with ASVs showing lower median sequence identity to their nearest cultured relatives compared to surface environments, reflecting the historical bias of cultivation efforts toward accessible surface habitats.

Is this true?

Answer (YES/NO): NO